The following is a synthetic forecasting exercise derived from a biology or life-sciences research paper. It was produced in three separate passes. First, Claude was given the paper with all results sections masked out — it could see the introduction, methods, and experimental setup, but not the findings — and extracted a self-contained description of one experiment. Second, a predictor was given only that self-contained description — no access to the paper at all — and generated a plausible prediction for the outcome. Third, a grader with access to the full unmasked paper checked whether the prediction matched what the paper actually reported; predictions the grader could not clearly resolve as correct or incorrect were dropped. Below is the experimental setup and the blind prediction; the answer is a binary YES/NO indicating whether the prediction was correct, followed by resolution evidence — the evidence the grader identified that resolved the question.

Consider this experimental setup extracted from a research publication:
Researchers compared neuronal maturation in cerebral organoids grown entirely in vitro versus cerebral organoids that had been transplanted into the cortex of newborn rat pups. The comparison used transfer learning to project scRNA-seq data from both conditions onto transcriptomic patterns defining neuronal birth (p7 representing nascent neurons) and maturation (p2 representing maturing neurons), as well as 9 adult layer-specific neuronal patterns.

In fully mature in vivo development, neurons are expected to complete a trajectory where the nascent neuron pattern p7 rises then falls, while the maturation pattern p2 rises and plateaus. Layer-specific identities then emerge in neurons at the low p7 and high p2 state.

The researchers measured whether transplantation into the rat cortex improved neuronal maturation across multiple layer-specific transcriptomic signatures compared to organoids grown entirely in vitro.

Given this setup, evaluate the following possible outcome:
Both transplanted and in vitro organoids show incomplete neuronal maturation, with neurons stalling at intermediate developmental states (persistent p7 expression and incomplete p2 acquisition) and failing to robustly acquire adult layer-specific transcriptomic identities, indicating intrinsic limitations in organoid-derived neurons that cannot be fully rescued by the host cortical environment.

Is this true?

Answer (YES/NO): NO